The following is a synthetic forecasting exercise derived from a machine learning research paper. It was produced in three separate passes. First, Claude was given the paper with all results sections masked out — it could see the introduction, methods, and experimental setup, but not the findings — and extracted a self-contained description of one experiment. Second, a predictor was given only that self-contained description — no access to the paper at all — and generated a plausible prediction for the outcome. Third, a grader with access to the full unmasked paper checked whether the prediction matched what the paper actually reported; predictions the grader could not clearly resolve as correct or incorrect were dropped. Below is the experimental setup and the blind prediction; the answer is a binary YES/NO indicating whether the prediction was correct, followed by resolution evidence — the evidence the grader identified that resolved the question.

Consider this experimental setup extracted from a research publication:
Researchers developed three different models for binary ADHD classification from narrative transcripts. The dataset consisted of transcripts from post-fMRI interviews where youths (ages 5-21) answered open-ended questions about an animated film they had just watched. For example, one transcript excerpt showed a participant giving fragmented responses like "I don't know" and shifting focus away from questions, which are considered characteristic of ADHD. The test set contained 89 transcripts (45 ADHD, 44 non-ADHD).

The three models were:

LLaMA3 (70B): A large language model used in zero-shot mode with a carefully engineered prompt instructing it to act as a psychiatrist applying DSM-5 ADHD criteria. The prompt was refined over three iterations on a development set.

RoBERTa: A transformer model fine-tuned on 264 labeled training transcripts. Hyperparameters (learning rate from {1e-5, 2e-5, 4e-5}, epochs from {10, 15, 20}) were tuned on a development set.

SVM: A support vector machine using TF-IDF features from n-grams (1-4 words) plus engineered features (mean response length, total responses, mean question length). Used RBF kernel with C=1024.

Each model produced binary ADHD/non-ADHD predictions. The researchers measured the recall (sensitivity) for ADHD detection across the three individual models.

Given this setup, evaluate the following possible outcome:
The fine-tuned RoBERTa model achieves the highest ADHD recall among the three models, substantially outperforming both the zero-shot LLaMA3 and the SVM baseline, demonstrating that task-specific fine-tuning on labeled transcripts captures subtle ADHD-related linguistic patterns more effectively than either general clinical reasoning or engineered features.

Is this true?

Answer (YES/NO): NO